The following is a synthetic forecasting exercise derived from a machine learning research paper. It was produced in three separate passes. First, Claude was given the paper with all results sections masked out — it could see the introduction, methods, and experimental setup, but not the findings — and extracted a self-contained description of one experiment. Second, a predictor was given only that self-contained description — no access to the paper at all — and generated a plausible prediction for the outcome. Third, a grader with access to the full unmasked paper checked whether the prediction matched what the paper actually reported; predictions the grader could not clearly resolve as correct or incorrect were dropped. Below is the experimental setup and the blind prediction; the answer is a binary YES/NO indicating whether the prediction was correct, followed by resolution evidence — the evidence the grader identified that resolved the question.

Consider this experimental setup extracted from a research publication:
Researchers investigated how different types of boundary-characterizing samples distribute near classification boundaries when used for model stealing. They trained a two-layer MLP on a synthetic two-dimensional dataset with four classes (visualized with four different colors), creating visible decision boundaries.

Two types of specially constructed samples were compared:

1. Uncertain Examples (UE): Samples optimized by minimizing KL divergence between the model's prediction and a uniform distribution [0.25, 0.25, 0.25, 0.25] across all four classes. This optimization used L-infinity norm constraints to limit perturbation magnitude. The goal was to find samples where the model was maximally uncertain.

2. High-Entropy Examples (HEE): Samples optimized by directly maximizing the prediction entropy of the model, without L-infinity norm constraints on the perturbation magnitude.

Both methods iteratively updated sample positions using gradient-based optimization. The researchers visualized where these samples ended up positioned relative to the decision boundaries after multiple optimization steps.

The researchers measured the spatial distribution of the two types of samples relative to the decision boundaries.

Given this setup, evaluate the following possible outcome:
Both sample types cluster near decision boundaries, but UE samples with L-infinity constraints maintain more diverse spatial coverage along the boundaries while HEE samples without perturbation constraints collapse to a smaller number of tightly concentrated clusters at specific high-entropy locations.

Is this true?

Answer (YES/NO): NO